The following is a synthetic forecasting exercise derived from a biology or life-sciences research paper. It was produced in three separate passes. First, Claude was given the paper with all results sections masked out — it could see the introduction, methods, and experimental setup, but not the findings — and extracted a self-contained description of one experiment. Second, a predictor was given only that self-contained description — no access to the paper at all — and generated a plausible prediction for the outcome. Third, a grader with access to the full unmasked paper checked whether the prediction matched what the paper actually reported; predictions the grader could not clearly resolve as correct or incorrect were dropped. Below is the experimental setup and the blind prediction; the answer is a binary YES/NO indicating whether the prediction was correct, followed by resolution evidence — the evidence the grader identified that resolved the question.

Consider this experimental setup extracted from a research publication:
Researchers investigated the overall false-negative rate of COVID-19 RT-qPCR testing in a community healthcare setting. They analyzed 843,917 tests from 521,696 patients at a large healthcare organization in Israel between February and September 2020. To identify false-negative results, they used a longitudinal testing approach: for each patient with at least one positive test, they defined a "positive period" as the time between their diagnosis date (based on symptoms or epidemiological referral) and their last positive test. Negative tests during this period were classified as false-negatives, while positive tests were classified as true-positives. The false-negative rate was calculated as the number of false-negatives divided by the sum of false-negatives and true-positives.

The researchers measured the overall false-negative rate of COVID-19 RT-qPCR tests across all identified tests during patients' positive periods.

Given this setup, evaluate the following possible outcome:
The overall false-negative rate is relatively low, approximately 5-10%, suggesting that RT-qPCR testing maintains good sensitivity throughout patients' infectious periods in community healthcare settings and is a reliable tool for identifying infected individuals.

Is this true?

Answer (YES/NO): NO